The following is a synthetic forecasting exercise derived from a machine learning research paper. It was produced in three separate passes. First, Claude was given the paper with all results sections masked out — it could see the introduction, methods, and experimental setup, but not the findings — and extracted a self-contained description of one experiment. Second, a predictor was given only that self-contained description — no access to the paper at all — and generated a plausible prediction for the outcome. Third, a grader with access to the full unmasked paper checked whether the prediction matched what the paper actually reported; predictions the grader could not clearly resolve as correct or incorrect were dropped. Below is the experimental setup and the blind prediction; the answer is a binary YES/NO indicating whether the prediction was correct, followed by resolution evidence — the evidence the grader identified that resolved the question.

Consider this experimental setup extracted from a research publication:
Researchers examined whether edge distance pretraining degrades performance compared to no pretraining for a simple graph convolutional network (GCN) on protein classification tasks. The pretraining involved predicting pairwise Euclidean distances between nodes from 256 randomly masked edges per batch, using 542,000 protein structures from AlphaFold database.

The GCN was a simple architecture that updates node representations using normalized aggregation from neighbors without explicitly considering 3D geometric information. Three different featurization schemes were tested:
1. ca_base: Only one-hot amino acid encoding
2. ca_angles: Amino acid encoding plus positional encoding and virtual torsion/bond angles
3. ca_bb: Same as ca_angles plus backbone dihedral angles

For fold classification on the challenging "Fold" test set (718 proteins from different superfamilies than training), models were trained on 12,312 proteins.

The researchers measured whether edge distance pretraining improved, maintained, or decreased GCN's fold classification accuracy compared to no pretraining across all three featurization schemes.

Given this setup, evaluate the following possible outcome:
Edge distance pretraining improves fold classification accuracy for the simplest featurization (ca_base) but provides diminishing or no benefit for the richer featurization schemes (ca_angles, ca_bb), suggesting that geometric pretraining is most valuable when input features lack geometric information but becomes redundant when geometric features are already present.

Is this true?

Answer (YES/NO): NO